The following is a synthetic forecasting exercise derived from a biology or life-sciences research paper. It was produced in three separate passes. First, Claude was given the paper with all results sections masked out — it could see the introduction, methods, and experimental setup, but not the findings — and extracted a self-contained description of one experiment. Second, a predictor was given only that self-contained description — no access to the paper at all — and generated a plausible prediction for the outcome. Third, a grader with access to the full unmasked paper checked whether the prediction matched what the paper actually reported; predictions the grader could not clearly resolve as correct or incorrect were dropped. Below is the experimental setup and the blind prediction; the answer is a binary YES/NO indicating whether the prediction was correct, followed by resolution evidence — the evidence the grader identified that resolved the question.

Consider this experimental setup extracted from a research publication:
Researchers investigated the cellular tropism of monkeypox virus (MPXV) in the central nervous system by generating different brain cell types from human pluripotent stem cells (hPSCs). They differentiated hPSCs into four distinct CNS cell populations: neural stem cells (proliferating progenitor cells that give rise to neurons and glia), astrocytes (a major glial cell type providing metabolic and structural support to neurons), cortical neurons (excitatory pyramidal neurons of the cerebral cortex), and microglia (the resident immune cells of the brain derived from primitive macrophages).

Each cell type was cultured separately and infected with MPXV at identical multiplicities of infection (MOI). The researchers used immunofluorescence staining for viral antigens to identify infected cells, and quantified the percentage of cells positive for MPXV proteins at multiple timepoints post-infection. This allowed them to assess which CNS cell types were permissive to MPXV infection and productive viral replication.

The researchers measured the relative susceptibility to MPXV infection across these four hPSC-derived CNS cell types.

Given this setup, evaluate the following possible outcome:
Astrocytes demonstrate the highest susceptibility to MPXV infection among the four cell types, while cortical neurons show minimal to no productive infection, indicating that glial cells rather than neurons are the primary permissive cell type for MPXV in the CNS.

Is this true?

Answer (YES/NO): YES